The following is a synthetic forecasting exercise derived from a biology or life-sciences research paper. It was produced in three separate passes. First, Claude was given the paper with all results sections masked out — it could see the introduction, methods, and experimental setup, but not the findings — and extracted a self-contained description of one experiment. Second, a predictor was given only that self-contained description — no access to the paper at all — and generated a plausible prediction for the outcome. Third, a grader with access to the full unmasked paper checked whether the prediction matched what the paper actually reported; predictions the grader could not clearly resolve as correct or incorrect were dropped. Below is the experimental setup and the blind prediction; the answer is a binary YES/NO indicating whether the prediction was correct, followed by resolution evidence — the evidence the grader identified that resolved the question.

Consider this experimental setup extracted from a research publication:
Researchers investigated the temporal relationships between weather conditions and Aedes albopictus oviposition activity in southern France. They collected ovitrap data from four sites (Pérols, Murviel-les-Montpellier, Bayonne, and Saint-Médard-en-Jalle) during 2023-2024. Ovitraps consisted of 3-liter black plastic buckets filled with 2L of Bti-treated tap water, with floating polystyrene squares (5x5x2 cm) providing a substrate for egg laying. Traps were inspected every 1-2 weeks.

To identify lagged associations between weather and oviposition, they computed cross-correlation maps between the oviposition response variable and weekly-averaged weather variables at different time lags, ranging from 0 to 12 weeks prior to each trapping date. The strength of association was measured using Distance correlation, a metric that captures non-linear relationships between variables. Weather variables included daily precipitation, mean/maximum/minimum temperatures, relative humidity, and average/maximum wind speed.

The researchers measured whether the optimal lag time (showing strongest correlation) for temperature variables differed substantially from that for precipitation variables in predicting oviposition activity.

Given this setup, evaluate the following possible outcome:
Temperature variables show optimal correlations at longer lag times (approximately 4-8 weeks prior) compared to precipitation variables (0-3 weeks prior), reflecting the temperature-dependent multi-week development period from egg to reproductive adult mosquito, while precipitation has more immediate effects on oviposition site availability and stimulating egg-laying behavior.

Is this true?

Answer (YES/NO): NO